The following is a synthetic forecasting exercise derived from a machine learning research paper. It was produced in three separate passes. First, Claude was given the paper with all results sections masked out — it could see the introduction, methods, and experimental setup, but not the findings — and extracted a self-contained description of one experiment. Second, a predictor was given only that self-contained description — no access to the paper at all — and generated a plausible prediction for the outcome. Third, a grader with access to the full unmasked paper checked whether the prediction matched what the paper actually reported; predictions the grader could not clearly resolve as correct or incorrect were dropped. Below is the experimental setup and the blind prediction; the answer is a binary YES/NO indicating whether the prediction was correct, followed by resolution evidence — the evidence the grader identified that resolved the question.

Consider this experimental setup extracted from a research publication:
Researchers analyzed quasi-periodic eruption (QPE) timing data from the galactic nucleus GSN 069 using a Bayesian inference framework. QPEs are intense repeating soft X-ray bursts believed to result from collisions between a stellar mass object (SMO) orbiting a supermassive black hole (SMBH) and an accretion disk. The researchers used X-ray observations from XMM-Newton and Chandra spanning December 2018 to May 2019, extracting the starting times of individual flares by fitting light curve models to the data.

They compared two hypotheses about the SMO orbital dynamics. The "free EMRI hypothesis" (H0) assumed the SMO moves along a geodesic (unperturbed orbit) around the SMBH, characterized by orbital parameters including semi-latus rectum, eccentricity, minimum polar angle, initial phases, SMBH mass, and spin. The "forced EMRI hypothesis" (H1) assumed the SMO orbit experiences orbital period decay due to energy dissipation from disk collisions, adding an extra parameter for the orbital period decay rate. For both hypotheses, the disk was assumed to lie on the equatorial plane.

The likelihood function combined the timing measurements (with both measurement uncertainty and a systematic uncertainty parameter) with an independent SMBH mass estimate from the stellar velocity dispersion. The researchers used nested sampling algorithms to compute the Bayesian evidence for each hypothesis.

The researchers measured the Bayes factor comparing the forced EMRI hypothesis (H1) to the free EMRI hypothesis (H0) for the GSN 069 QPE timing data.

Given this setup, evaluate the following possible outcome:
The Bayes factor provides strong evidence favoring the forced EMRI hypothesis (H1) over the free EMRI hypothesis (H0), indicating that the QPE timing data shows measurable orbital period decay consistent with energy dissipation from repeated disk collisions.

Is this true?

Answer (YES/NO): YES